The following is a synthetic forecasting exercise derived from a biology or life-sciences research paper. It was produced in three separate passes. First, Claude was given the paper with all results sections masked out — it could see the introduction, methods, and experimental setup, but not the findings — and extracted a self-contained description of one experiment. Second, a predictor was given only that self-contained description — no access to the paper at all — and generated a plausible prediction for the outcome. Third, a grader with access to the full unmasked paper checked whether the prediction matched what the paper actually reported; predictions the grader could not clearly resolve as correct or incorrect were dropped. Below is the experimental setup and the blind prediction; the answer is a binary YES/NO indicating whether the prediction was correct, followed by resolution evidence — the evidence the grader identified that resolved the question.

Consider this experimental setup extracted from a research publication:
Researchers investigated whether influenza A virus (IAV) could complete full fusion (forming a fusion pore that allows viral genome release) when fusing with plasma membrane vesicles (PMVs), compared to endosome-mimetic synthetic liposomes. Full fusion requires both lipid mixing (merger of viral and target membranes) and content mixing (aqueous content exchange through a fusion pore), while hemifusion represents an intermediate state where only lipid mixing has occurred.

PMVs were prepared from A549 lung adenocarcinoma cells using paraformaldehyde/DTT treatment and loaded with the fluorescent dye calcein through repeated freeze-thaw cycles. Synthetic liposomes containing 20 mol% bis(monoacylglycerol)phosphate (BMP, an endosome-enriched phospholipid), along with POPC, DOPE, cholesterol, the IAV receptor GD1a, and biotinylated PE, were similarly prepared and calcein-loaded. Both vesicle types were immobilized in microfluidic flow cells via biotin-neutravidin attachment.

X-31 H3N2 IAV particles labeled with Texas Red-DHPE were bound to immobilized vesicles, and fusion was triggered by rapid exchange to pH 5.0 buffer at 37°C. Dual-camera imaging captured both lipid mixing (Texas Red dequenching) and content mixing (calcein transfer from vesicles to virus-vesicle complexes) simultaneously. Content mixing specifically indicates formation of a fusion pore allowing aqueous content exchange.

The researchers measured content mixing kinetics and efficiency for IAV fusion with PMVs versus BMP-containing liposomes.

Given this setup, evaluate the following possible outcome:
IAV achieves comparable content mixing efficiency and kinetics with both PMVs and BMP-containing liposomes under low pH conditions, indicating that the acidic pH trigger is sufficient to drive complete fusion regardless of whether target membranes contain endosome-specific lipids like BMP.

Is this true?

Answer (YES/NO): NO